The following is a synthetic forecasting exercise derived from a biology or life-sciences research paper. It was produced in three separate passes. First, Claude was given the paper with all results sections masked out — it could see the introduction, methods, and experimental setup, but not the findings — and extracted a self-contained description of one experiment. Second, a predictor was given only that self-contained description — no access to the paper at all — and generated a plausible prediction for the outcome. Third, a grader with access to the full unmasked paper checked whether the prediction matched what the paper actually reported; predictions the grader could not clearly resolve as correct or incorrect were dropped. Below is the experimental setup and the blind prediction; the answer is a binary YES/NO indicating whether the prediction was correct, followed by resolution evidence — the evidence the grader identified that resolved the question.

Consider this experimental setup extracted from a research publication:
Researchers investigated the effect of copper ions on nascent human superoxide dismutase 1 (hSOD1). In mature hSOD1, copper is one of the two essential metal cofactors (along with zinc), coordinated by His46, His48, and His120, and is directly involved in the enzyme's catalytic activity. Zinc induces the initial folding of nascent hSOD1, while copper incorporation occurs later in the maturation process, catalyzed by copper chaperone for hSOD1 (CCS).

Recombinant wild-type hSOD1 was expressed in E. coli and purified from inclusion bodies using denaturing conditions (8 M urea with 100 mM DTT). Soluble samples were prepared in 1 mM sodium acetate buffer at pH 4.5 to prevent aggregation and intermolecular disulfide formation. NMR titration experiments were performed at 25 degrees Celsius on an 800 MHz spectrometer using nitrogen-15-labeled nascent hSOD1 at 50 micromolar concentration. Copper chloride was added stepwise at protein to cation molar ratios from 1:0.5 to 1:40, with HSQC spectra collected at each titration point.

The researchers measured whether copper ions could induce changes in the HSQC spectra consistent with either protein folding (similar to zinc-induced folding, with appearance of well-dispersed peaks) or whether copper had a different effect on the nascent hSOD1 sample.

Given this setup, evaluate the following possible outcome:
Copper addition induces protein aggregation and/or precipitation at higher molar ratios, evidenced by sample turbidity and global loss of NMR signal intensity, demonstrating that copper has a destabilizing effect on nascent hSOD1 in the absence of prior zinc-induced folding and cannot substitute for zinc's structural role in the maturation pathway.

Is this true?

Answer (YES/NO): YES